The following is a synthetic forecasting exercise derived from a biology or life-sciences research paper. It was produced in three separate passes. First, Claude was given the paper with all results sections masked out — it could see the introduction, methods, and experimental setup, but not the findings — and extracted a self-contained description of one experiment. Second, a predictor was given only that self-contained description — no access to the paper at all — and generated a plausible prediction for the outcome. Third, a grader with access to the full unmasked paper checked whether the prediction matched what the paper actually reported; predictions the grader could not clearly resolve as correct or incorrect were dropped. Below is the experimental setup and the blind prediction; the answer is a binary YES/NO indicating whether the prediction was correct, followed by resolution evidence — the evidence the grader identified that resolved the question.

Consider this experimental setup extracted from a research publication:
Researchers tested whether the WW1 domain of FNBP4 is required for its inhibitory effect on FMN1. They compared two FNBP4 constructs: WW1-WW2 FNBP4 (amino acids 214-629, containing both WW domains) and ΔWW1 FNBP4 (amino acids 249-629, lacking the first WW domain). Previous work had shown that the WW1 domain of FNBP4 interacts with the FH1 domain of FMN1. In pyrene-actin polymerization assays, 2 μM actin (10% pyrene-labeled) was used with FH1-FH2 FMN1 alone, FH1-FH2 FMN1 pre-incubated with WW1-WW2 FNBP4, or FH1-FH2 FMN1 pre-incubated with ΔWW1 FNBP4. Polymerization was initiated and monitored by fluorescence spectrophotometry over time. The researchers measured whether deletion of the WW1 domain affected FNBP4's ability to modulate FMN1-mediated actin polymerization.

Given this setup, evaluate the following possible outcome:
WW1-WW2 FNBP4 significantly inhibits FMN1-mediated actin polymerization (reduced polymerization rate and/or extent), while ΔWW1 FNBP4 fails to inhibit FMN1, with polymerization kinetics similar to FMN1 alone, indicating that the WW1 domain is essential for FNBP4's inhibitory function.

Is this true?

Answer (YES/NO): YES